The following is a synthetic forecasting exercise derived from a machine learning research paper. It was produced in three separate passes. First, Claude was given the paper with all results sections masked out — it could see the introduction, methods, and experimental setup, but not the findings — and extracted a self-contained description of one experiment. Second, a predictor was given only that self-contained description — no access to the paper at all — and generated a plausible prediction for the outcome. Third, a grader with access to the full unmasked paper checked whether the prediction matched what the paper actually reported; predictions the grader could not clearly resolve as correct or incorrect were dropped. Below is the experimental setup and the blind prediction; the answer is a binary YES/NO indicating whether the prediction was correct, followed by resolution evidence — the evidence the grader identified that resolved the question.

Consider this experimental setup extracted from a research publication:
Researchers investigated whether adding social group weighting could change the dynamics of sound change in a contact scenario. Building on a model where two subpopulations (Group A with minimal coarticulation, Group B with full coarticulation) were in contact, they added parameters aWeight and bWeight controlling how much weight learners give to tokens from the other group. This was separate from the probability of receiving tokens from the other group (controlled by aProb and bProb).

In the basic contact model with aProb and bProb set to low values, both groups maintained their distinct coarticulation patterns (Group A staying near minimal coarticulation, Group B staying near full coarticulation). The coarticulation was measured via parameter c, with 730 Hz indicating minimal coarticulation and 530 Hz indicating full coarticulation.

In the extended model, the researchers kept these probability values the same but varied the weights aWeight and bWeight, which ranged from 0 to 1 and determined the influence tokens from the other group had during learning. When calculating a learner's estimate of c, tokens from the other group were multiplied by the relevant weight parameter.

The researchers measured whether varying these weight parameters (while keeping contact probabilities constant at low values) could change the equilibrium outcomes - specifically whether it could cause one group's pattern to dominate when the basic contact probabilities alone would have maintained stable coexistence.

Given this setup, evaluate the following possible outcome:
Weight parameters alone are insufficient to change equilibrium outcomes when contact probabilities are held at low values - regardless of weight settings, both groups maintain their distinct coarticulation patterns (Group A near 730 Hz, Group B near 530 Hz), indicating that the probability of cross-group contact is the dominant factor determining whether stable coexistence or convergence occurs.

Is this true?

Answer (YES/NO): NO